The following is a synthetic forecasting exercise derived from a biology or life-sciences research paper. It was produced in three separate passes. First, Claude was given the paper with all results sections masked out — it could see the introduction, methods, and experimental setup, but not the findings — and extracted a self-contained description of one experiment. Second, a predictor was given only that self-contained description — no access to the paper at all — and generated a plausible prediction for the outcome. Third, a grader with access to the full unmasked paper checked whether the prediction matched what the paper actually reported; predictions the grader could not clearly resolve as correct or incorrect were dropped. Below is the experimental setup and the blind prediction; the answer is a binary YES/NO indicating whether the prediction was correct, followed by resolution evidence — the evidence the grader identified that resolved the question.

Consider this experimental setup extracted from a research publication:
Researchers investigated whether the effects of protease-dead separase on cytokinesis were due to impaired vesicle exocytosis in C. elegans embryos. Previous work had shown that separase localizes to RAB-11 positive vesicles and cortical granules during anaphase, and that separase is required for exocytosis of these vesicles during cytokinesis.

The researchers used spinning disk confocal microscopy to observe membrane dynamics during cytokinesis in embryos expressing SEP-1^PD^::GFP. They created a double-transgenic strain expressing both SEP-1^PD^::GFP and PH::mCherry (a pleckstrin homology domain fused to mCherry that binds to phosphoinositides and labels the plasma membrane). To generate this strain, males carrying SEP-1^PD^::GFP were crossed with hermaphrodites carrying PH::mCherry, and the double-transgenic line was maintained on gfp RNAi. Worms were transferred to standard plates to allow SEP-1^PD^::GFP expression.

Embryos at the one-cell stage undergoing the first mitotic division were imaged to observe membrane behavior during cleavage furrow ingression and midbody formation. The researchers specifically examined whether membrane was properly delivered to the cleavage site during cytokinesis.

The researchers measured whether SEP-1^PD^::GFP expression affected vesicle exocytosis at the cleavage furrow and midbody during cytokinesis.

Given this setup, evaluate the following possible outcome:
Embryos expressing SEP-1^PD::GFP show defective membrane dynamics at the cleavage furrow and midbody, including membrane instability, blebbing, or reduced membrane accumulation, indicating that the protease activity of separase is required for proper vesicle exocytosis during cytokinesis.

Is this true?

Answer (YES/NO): NO